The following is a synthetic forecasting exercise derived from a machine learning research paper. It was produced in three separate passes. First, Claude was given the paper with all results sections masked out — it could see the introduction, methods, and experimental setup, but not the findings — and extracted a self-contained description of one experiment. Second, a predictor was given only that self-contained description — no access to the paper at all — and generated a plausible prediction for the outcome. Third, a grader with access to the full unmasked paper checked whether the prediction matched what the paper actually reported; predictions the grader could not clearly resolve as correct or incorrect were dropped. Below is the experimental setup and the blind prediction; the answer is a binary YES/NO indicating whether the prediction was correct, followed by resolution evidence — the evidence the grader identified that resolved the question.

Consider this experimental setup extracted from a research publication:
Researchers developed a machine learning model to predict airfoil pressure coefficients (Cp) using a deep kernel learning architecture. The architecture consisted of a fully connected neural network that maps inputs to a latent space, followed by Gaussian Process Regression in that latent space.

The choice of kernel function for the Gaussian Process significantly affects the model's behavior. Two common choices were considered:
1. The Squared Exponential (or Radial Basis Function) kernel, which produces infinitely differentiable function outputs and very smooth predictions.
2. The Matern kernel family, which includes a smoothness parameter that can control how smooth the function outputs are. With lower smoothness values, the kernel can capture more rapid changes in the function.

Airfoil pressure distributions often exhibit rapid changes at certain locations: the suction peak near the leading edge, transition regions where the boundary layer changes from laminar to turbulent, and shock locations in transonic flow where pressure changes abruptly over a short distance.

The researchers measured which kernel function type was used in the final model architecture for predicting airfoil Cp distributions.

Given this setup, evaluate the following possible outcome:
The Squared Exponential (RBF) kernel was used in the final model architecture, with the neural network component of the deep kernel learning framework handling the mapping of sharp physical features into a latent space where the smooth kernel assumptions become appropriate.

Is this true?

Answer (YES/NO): NO